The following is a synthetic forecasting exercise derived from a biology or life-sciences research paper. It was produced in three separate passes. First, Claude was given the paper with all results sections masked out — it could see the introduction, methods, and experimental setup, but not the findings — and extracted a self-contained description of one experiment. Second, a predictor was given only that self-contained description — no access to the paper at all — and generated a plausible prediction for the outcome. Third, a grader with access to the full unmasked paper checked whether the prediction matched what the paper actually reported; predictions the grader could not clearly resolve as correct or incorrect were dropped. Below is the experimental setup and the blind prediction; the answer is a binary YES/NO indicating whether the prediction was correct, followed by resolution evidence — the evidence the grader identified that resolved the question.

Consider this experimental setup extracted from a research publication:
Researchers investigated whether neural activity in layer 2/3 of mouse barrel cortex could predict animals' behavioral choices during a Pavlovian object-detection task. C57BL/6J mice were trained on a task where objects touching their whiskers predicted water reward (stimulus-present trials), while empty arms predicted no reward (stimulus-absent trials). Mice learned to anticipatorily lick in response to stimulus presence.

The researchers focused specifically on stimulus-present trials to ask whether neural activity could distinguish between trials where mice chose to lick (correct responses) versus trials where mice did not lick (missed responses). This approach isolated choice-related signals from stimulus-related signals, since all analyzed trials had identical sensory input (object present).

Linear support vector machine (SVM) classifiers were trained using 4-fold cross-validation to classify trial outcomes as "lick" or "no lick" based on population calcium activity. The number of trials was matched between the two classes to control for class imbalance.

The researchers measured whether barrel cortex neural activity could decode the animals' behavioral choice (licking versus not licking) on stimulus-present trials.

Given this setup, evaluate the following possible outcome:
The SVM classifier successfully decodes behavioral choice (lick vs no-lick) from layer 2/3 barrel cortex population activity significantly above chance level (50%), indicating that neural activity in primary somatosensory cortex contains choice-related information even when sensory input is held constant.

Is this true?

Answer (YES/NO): YES